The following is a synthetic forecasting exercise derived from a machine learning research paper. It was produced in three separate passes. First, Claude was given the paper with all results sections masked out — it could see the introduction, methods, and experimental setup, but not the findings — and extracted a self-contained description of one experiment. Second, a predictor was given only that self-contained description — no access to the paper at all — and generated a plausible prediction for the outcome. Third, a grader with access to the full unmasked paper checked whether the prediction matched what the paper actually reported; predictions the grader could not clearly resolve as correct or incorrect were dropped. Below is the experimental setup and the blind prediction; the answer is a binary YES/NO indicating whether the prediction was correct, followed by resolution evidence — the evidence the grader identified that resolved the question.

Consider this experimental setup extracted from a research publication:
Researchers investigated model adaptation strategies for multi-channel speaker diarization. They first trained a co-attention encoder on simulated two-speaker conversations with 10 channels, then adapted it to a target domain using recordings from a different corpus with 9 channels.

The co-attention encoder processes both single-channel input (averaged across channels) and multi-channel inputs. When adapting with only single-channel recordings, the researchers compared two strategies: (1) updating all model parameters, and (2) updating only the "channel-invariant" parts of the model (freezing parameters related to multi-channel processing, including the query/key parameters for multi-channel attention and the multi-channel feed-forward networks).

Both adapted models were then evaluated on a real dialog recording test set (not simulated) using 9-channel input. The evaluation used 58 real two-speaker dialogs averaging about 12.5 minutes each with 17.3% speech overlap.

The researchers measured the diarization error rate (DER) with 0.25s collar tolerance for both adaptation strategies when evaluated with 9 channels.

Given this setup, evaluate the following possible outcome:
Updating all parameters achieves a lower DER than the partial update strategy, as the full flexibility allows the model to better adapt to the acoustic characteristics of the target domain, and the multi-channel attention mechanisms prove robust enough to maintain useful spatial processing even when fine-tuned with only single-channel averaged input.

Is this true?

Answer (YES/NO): NO